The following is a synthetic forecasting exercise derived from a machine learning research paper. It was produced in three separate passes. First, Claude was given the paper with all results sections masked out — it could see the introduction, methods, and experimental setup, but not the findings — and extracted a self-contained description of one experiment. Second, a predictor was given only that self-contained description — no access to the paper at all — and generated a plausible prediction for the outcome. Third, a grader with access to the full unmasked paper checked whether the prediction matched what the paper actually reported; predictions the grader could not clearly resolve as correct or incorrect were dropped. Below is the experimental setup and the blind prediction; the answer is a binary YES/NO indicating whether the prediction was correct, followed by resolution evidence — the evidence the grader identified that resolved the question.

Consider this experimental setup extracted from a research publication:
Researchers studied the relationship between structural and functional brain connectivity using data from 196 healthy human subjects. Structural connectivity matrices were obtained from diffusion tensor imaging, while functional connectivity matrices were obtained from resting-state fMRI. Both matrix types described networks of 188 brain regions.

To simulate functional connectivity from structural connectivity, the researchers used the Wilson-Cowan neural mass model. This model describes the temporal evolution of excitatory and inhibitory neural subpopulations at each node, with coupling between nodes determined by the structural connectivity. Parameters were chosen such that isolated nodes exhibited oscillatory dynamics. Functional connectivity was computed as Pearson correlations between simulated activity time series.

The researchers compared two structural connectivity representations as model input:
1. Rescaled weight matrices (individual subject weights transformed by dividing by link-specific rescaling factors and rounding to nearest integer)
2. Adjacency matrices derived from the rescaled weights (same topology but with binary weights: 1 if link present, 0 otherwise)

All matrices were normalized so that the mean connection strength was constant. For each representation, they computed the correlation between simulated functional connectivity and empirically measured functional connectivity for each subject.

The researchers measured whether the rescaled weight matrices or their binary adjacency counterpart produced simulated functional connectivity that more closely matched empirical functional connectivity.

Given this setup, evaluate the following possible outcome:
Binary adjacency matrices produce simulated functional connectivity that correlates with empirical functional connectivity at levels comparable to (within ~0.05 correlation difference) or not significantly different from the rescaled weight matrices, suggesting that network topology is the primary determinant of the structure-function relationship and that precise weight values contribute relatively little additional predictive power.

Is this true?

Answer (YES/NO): NO